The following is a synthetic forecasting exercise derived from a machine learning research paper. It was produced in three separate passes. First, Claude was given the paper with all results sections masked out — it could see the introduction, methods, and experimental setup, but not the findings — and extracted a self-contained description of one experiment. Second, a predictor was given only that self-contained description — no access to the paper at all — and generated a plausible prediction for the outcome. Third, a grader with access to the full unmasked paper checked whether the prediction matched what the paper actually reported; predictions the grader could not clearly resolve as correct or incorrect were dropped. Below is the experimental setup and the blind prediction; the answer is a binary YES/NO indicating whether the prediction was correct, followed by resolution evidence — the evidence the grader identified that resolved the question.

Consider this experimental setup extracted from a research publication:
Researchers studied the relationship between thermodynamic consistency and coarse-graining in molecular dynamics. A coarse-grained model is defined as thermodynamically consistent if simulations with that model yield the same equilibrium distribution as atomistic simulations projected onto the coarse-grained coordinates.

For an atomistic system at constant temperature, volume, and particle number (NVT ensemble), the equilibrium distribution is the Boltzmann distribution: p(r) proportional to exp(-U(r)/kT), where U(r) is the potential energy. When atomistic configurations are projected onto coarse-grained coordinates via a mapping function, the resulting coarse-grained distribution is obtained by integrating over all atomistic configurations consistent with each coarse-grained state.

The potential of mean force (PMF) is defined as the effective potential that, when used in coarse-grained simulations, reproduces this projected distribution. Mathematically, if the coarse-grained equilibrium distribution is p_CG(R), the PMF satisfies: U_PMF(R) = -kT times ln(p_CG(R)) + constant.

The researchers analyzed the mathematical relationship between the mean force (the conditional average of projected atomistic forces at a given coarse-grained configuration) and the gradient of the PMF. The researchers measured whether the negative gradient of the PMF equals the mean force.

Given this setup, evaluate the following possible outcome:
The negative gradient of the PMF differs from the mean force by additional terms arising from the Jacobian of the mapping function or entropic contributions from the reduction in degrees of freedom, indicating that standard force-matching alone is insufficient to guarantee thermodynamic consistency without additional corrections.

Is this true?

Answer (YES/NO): NO